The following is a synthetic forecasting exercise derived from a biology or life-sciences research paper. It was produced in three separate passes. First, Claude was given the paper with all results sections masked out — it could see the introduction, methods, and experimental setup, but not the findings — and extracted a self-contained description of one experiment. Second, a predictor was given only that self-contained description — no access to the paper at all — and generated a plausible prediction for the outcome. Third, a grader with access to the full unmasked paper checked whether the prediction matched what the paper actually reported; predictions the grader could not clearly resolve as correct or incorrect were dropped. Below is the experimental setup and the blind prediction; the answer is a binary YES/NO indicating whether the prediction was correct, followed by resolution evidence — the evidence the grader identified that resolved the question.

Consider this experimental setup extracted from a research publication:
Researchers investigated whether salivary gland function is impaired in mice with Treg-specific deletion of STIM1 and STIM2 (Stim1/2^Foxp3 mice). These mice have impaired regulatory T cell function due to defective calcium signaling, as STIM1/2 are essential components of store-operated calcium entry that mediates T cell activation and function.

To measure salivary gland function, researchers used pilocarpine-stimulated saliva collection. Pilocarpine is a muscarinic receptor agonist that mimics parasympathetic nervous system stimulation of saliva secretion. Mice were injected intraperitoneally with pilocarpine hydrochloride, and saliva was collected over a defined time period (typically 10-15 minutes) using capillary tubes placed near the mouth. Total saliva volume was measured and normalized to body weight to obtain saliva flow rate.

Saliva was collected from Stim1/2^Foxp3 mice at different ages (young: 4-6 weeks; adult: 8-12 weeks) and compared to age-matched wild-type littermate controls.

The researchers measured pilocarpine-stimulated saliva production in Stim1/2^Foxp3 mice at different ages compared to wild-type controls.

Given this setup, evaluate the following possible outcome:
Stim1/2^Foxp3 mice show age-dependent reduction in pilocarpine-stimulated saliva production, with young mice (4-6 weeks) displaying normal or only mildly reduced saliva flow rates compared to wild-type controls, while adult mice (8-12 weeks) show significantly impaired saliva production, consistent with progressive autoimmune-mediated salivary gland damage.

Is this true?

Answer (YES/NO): NO